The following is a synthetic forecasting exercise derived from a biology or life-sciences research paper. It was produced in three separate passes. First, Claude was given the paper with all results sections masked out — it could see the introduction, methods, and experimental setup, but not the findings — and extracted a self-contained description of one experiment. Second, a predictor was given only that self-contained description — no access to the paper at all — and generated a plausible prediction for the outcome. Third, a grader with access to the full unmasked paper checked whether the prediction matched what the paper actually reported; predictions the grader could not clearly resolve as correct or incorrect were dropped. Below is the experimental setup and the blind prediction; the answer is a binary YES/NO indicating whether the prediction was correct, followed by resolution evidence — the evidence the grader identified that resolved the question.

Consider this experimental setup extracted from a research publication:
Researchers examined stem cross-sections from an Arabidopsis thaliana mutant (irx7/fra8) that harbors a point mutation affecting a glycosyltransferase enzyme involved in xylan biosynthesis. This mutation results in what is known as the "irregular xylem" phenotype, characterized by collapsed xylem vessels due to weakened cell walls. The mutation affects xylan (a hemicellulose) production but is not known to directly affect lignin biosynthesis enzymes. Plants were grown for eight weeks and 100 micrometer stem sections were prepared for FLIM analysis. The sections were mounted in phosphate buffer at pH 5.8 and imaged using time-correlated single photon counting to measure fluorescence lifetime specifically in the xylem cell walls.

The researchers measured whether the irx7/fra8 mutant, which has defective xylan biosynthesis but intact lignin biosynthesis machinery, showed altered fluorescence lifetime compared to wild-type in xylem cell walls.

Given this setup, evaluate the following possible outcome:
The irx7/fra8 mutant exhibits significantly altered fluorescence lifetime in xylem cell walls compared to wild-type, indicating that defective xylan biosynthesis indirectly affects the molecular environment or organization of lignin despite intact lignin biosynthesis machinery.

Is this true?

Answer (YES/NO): YES